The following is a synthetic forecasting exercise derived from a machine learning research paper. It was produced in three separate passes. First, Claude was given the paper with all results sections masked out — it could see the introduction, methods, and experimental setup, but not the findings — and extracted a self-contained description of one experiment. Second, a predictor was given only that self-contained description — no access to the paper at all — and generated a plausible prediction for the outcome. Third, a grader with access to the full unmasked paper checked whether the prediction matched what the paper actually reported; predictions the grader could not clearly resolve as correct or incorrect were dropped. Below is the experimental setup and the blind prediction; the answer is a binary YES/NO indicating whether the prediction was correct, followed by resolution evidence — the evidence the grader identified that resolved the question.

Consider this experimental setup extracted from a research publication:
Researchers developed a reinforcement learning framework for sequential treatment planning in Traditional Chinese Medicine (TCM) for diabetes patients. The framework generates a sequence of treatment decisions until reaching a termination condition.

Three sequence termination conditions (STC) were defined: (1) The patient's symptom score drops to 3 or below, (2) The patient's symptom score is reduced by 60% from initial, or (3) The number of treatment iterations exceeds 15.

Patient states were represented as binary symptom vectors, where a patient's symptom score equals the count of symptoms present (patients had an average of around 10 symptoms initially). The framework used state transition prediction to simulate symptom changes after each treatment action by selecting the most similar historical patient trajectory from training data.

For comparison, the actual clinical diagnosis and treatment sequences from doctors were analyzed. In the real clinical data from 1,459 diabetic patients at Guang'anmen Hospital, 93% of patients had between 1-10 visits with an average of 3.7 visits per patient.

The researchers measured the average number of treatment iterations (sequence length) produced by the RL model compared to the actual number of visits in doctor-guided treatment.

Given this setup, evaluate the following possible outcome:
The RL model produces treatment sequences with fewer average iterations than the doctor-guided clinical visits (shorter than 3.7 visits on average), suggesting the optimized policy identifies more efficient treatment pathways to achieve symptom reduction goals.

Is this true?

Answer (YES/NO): NO